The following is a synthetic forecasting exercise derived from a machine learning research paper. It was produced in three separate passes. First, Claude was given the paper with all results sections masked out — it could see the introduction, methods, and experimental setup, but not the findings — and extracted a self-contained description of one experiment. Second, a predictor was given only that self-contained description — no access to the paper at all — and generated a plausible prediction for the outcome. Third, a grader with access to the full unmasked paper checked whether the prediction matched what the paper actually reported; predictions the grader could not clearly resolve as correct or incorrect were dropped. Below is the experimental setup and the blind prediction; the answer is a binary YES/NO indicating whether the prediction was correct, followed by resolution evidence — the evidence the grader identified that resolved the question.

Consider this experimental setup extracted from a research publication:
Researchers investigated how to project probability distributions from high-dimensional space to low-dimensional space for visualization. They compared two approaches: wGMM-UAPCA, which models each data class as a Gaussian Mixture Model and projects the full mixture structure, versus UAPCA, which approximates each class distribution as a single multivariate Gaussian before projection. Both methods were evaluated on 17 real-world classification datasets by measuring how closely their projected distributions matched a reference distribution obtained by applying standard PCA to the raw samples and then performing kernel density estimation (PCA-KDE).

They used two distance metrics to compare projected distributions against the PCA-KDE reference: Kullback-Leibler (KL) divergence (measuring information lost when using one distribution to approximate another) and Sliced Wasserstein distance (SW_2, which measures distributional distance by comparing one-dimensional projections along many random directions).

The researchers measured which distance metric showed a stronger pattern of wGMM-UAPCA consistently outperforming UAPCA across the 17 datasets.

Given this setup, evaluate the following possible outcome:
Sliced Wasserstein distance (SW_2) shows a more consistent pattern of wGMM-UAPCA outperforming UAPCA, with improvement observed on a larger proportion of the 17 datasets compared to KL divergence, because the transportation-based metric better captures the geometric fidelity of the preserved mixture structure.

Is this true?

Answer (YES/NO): YES